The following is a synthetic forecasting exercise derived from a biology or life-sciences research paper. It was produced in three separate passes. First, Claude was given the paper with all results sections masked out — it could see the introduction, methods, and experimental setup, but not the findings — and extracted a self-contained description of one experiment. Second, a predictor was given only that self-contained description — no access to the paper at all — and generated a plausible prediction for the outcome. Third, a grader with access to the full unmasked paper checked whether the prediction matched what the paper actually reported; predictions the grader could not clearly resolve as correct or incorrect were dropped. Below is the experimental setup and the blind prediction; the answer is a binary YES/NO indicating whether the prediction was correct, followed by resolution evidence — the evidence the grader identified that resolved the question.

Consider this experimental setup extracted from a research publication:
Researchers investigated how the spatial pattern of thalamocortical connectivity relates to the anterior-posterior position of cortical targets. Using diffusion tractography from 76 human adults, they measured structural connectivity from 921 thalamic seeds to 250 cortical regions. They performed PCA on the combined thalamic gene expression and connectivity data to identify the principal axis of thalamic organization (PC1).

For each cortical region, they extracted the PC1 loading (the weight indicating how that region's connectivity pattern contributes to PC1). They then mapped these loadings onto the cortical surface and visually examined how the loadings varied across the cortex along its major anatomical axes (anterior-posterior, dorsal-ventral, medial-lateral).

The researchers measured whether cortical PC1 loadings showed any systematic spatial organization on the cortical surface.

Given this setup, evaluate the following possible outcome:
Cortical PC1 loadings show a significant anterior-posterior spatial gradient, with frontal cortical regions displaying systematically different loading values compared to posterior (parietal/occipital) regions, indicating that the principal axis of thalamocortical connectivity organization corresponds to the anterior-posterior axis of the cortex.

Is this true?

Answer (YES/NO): YES